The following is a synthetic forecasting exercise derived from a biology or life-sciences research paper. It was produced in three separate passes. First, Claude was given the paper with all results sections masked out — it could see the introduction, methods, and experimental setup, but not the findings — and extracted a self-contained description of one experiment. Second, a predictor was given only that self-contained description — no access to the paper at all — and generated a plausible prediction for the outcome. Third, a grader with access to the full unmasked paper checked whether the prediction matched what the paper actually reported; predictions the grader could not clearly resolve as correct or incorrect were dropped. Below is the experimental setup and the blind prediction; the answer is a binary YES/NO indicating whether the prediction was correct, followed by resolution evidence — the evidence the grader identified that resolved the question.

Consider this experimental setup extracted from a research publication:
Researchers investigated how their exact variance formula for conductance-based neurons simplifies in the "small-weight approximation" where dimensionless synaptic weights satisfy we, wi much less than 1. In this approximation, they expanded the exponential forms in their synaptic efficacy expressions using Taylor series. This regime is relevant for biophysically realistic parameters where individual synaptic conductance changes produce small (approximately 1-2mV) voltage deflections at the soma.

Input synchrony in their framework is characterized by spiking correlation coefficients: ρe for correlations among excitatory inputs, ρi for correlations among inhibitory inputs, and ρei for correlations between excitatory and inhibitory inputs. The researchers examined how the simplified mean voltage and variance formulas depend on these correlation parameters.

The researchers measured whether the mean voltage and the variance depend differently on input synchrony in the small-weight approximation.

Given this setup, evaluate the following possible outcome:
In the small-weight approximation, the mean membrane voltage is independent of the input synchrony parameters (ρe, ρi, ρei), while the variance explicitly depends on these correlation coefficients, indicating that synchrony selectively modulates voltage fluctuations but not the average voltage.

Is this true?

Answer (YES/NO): YES